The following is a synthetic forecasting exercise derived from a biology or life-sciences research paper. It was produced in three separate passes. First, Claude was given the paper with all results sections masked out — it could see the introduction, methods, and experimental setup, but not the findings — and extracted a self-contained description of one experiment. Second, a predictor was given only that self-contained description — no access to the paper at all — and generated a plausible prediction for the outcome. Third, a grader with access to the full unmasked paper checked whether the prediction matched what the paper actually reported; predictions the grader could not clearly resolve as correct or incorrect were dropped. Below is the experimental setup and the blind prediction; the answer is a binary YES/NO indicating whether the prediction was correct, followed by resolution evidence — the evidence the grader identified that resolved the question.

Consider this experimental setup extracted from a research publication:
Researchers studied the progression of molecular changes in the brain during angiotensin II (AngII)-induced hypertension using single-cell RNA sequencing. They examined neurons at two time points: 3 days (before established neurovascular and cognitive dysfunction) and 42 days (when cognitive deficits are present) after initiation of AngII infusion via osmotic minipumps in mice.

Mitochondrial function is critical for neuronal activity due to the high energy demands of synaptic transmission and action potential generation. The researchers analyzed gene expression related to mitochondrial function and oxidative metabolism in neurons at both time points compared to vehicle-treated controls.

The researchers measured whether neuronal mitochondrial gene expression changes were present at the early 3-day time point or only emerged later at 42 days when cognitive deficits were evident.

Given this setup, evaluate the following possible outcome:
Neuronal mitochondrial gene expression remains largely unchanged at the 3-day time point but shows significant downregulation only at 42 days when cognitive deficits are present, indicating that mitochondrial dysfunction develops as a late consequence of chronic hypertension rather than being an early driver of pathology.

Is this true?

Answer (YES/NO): YES